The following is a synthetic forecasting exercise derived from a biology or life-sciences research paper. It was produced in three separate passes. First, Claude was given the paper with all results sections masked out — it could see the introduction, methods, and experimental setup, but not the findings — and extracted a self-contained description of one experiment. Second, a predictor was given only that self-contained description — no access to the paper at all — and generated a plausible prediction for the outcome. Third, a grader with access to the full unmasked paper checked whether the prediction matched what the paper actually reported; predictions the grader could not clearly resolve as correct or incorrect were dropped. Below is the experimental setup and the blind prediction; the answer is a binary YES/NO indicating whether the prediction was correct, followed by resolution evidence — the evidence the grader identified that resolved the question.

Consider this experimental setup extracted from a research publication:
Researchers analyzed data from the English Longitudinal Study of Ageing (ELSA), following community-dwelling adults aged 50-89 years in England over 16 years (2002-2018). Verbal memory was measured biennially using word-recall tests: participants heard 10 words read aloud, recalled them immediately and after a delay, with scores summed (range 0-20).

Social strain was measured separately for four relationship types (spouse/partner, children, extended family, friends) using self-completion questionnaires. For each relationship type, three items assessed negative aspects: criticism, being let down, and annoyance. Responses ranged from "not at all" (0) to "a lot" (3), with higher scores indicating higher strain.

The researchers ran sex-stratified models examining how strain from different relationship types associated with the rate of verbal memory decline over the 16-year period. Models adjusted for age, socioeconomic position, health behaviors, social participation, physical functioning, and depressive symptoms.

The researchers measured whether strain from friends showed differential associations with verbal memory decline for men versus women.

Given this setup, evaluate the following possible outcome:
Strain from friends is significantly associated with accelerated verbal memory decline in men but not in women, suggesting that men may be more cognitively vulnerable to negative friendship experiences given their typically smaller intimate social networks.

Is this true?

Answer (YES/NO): NO